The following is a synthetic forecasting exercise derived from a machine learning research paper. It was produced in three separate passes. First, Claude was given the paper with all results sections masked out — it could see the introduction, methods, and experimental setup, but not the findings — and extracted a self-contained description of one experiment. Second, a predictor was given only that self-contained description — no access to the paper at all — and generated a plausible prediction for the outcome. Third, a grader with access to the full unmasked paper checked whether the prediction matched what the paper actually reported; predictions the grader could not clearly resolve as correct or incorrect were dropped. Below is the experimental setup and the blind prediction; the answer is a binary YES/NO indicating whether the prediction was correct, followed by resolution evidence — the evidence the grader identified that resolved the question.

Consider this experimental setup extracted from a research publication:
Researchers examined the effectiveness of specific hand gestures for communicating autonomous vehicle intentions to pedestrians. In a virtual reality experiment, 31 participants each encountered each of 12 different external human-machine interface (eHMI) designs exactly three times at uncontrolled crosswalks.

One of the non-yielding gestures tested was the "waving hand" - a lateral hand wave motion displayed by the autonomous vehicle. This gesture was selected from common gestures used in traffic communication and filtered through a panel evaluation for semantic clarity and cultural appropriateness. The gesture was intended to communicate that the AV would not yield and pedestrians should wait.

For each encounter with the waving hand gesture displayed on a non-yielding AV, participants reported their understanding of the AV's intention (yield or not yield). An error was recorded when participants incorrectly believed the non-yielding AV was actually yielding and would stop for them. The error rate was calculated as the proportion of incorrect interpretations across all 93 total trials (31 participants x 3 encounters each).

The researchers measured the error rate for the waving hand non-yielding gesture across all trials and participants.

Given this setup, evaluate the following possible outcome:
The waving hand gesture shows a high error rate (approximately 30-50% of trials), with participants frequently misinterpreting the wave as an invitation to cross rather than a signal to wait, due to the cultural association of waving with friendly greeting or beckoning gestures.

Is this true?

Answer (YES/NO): NO